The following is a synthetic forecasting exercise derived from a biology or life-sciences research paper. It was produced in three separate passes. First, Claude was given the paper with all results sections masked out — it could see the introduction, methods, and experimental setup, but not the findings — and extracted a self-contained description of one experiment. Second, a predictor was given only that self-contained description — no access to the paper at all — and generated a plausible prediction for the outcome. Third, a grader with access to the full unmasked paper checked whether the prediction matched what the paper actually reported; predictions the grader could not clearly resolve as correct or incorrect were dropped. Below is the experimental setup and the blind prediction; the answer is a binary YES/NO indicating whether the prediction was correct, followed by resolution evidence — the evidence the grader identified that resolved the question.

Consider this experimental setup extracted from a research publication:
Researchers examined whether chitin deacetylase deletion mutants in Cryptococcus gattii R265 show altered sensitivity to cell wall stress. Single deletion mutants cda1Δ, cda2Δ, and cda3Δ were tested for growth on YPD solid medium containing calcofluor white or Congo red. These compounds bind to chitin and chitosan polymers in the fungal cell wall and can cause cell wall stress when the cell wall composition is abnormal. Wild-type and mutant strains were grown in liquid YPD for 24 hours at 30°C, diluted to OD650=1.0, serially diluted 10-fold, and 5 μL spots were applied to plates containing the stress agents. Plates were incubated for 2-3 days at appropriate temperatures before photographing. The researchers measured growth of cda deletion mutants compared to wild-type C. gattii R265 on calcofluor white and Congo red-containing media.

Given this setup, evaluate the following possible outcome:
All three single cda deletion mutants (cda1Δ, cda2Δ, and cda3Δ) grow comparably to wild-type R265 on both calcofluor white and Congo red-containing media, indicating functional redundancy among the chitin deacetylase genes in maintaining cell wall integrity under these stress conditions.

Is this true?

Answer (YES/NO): YES